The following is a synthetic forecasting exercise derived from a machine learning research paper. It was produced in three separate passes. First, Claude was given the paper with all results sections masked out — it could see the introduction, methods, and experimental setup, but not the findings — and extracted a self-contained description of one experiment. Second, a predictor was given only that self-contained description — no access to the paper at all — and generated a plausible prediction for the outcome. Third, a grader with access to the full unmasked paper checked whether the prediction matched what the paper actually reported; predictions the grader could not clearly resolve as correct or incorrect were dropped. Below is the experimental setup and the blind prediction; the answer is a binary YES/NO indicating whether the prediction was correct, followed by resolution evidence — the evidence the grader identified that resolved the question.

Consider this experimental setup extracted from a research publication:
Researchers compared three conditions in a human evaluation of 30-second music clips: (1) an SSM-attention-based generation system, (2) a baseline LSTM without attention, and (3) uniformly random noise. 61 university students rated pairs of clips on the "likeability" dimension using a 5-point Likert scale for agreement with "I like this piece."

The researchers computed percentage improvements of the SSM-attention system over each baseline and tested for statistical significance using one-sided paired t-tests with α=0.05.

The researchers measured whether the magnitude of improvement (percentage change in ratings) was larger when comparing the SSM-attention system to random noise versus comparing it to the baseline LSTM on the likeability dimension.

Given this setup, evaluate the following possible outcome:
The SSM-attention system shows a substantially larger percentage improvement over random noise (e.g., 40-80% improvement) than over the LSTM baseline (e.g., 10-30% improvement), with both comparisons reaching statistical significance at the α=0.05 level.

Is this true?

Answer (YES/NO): NO